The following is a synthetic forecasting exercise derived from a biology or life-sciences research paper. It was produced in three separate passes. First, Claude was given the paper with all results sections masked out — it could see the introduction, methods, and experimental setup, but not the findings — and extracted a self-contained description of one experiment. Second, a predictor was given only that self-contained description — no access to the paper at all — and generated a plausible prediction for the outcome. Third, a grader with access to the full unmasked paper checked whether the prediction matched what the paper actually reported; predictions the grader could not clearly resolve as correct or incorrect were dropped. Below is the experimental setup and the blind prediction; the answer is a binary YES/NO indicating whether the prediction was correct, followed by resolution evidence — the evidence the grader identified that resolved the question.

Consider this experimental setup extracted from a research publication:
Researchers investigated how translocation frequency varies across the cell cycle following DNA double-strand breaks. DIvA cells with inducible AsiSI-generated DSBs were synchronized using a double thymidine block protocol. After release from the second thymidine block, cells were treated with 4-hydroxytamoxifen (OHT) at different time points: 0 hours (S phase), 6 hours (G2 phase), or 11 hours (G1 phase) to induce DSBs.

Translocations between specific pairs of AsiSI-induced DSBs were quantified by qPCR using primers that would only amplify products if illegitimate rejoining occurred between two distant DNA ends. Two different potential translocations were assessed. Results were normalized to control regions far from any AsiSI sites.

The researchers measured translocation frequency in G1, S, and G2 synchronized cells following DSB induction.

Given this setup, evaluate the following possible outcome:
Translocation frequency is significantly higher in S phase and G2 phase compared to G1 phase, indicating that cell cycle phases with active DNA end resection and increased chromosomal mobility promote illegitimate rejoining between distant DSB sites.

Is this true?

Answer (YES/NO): NO